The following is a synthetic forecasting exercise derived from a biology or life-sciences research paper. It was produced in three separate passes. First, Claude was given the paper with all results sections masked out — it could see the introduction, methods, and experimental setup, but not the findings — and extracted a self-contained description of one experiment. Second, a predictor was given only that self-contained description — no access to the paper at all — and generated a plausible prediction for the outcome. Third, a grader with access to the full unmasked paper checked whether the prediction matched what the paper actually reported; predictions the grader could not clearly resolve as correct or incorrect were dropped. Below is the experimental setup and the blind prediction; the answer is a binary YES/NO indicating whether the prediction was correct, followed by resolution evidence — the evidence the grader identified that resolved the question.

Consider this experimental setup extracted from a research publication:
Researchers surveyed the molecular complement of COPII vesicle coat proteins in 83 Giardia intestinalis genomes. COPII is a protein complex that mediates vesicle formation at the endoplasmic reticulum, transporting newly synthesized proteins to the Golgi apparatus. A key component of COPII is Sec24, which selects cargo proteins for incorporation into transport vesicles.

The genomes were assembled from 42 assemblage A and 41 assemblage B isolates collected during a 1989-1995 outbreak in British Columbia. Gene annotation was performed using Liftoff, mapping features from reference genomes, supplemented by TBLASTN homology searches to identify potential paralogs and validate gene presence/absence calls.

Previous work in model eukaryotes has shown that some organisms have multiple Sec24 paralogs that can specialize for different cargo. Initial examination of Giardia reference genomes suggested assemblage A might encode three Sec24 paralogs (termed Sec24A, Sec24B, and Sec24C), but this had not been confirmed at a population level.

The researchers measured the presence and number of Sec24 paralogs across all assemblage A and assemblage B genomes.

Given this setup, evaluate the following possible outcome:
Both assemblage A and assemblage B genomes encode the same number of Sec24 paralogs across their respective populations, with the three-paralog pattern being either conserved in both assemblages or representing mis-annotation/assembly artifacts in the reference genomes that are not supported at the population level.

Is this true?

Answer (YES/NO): NO